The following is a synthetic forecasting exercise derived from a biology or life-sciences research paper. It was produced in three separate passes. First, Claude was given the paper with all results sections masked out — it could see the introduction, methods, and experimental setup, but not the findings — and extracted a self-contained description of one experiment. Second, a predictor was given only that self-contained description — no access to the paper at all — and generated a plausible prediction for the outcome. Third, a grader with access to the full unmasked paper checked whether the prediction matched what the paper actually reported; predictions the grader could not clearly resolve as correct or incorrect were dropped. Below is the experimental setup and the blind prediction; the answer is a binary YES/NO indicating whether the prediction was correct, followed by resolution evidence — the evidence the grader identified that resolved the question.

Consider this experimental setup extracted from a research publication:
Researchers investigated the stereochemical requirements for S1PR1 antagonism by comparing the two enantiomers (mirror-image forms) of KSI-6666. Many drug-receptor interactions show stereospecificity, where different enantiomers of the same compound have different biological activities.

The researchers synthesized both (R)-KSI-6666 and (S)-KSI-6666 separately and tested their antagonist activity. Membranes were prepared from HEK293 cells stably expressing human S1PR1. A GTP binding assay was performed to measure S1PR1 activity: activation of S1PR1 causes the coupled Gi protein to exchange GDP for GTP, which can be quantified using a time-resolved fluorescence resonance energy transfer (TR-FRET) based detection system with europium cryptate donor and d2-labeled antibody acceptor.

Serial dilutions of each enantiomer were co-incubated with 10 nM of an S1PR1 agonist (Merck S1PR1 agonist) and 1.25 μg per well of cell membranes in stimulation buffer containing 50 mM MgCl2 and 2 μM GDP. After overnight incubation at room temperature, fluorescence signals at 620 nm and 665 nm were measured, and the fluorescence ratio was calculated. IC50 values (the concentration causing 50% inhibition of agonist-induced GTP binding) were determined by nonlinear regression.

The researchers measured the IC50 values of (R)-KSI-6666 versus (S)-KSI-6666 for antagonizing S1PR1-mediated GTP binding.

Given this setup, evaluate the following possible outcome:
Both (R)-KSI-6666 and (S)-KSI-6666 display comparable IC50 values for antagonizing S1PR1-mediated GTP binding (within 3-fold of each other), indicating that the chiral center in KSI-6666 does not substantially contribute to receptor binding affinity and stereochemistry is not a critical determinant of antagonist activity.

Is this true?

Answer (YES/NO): NO